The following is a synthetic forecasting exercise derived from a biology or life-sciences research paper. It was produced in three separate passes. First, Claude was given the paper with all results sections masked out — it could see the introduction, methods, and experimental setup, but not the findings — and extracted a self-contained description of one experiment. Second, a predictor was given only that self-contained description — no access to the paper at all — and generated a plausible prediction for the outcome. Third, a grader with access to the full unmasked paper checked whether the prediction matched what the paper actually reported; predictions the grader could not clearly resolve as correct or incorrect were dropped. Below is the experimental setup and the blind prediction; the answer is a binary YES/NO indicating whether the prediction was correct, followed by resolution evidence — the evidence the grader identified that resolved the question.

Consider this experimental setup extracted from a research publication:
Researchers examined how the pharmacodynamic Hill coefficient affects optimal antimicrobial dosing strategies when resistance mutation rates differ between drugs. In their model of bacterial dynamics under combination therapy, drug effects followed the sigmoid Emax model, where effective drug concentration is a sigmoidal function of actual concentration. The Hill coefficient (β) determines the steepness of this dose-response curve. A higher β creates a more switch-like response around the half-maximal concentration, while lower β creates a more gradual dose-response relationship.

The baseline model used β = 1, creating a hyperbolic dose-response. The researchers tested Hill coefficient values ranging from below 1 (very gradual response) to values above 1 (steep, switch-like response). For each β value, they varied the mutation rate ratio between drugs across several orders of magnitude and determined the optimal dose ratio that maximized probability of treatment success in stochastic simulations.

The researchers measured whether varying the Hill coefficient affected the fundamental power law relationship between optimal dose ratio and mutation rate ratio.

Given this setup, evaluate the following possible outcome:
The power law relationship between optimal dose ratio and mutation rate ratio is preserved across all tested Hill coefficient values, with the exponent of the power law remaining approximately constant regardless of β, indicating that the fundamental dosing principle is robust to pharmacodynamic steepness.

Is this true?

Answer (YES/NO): NO